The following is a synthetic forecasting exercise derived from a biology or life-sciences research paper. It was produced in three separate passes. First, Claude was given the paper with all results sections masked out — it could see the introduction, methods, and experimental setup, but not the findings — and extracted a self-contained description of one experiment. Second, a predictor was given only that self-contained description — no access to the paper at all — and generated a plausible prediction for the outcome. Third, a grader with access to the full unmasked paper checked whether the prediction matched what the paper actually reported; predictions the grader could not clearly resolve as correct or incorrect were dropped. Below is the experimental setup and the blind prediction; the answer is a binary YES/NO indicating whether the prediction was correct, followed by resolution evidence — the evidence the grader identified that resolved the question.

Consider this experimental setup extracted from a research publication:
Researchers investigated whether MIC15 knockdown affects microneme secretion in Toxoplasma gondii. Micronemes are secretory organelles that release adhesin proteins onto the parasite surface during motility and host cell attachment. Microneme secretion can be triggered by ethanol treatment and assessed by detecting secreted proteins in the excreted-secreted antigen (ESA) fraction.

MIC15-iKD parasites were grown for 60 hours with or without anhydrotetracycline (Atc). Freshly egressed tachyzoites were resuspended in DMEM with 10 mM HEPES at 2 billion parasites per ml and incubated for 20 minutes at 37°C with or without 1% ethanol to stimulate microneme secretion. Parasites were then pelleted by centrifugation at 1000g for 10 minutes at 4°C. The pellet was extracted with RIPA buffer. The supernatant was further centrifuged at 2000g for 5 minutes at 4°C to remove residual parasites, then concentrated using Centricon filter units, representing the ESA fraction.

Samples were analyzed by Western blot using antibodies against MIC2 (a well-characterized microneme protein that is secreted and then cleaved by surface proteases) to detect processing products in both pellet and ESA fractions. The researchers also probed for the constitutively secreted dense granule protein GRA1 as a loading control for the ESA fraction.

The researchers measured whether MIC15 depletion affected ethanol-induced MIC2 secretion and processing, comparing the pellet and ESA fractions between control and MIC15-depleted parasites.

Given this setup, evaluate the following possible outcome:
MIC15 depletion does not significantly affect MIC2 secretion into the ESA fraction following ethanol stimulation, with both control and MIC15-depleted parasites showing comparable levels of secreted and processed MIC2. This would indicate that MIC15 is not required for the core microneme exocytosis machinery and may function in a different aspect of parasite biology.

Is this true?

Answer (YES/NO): YES